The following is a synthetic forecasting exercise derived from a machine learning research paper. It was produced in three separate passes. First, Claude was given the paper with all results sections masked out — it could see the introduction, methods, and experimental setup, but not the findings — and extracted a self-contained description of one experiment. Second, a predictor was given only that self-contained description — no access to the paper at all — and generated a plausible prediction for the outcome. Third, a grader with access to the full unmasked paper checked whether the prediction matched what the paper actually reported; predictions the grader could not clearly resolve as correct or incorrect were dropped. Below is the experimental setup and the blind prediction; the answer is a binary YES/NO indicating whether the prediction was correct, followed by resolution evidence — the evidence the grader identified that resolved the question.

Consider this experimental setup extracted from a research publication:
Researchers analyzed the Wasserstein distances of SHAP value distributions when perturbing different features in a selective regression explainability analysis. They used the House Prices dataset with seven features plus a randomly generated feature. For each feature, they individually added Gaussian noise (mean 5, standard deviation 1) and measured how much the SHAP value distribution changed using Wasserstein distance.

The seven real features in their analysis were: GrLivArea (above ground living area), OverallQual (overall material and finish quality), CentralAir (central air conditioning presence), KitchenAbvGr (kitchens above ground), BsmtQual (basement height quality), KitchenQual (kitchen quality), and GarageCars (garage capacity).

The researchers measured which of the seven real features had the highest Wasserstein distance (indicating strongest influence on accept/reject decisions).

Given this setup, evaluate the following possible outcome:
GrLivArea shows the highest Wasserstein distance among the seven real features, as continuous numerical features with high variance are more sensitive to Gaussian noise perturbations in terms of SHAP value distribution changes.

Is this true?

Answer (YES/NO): YES